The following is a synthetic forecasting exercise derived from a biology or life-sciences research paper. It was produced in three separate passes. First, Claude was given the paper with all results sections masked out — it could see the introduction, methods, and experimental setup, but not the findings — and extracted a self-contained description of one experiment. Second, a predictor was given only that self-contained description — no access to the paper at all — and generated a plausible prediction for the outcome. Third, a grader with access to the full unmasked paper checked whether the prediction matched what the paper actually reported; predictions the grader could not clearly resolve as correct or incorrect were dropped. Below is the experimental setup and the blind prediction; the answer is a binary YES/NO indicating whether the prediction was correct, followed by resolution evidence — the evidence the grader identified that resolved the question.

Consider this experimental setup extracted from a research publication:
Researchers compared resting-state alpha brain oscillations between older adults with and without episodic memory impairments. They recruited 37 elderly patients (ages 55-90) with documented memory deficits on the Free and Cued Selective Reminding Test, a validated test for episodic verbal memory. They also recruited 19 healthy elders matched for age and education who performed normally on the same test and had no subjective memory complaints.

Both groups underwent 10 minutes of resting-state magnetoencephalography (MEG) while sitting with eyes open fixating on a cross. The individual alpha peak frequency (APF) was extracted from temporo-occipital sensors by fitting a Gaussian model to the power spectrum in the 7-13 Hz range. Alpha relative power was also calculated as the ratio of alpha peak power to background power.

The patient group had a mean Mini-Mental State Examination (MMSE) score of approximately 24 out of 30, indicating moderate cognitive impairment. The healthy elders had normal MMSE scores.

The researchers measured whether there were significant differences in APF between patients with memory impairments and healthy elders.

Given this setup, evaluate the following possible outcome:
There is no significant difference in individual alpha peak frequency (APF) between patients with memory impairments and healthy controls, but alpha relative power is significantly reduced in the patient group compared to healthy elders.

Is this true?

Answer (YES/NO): NO